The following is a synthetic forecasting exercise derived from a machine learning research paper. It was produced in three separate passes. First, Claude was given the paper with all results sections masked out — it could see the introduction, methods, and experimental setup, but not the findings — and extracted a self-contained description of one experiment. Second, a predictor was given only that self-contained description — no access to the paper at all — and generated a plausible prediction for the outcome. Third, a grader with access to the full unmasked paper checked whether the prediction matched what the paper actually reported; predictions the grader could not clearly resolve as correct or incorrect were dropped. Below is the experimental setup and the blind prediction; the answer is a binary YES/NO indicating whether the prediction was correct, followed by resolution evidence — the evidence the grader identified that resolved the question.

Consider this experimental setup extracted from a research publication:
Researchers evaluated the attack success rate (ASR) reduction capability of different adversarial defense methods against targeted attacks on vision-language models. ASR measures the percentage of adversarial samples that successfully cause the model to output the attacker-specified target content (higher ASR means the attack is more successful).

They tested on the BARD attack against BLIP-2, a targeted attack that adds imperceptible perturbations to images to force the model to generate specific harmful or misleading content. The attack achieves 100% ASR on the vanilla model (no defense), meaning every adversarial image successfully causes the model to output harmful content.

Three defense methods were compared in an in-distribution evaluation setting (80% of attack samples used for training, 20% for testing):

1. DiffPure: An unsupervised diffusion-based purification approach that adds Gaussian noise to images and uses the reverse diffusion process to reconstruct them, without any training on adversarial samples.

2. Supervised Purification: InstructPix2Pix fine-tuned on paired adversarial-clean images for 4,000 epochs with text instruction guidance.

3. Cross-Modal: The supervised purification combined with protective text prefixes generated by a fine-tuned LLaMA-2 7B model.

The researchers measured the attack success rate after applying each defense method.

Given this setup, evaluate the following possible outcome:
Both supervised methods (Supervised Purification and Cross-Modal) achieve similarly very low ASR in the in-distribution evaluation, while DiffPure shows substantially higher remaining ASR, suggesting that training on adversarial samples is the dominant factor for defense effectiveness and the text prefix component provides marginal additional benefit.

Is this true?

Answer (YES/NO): NO